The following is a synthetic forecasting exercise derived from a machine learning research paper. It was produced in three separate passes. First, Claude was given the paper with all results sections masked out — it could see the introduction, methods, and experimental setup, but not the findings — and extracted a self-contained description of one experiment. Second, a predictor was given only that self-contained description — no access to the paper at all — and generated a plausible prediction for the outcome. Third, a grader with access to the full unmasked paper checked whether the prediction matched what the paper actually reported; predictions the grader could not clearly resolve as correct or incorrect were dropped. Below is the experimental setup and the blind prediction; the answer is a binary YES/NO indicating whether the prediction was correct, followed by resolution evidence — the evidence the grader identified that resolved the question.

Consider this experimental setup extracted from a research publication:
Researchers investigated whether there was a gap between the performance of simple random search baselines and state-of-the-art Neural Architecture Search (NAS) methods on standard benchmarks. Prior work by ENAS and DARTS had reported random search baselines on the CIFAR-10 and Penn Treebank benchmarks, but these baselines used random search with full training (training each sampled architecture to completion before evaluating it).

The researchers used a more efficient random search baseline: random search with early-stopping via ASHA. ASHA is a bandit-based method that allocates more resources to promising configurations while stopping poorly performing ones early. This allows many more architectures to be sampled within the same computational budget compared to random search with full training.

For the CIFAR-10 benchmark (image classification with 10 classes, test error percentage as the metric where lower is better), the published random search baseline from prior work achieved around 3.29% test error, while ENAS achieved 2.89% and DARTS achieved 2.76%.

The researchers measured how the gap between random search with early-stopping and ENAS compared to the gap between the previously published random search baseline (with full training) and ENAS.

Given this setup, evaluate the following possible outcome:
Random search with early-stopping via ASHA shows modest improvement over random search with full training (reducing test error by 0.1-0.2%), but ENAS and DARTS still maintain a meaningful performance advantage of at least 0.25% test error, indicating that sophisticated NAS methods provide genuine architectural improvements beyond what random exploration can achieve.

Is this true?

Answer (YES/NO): NO